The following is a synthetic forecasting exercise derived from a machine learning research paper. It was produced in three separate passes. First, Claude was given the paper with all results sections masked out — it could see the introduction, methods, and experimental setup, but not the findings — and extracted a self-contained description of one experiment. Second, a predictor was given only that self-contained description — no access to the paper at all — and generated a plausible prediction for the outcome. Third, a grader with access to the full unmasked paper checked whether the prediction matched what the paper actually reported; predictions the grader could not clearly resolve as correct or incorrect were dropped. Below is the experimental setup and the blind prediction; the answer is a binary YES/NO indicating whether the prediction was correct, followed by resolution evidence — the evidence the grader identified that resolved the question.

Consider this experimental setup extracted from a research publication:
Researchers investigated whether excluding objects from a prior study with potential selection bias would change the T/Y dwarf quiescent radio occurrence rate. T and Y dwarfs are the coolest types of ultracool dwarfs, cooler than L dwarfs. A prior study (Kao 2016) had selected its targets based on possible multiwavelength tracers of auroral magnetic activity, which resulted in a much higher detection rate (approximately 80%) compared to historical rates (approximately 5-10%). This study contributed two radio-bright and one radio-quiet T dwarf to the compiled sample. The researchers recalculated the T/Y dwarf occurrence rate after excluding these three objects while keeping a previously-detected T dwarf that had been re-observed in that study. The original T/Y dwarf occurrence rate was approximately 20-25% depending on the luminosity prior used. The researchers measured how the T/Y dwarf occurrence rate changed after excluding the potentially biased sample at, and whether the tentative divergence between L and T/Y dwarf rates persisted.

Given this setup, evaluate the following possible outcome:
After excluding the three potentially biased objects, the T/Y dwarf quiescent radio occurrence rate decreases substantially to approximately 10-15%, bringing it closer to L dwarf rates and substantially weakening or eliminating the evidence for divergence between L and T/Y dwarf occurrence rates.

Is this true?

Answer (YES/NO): NO